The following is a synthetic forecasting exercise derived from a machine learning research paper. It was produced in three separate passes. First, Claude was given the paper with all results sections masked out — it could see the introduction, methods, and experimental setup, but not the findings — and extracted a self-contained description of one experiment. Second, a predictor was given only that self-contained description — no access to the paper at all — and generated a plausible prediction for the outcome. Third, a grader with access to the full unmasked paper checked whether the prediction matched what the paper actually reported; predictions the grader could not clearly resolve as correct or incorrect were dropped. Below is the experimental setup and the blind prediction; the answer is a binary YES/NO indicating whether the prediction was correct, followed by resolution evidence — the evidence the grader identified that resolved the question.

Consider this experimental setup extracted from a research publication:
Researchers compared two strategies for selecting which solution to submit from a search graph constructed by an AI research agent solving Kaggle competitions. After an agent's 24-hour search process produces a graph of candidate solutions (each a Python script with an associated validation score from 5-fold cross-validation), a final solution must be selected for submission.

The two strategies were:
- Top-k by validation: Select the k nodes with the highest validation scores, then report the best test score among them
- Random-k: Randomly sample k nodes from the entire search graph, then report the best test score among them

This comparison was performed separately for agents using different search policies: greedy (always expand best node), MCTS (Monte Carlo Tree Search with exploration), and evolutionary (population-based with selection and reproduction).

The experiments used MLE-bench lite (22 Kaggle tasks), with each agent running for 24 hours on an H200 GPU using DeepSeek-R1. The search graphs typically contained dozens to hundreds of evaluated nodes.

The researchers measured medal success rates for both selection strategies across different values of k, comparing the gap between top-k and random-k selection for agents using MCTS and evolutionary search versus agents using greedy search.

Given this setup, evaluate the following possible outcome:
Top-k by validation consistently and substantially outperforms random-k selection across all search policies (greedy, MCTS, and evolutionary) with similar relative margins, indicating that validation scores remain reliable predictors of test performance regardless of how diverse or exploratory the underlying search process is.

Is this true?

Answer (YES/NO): NO